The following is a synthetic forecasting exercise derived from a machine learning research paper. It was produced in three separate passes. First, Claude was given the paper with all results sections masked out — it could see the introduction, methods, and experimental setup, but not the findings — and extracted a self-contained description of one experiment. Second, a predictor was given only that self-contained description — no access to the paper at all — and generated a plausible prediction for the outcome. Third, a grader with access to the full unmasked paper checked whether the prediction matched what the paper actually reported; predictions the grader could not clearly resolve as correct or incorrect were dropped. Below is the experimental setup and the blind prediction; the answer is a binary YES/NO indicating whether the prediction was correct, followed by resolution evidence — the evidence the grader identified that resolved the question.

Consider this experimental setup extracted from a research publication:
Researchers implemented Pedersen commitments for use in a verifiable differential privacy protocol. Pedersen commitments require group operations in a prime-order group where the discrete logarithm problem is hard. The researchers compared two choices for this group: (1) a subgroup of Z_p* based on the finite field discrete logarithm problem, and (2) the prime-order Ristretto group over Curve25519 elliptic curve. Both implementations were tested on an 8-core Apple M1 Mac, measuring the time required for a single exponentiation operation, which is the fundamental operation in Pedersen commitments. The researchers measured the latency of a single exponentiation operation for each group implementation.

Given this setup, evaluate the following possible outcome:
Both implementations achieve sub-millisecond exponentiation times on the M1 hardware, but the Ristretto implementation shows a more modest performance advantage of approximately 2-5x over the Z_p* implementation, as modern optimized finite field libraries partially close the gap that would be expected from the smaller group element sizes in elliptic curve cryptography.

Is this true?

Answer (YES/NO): NO